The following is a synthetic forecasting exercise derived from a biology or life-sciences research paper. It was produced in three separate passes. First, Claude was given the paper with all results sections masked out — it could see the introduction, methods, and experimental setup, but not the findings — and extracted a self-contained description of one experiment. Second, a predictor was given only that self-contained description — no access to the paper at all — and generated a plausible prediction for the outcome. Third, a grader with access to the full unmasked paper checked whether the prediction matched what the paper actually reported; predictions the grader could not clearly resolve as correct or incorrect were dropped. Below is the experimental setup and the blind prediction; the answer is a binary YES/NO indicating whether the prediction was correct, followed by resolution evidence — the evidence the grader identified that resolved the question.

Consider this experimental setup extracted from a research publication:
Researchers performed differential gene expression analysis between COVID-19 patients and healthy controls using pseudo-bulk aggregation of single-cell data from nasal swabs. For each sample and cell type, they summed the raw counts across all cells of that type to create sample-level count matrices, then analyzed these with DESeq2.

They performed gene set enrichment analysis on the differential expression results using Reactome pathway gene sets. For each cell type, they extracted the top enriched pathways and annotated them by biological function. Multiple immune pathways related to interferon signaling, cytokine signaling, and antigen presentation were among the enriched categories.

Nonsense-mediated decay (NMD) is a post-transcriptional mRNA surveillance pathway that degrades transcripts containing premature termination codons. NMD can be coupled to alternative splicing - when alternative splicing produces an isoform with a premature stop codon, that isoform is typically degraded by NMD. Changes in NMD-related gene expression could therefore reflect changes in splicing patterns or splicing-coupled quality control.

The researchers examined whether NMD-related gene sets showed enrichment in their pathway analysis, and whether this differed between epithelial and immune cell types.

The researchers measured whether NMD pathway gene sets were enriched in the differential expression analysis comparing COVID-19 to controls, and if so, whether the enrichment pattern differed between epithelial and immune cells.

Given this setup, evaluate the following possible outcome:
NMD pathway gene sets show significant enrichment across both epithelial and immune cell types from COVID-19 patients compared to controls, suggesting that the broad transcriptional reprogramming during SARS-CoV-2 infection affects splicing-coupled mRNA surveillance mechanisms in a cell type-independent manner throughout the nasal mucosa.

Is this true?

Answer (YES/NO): NO